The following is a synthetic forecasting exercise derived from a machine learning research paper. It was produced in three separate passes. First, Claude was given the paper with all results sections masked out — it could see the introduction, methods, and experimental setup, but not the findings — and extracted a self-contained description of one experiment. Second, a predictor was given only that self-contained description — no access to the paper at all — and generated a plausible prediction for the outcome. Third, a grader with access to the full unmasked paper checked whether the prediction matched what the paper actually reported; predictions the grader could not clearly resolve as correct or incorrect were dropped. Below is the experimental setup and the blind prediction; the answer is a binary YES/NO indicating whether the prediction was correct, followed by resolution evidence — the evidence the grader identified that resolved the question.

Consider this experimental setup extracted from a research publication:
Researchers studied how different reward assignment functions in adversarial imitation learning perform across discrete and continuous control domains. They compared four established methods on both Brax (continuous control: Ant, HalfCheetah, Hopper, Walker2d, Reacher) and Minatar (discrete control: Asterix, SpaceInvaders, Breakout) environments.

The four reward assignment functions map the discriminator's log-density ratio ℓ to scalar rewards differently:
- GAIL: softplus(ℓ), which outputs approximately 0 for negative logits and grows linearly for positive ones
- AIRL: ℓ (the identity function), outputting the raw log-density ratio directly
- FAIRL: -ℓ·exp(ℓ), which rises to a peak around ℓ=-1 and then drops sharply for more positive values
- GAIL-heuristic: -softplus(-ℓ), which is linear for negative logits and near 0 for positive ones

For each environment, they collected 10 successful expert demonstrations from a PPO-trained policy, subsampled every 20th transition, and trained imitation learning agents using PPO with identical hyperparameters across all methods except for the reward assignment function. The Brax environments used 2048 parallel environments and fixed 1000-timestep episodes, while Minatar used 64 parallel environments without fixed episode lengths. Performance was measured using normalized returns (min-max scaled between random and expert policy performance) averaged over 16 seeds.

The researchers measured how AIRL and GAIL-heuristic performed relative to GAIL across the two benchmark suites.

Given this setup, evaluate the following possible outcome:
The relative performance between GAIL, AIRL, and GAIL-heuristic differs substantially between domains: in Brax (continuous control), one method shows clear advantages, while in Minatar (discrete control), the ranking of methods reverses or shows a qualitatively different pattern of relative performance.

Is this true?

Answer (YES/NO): NO